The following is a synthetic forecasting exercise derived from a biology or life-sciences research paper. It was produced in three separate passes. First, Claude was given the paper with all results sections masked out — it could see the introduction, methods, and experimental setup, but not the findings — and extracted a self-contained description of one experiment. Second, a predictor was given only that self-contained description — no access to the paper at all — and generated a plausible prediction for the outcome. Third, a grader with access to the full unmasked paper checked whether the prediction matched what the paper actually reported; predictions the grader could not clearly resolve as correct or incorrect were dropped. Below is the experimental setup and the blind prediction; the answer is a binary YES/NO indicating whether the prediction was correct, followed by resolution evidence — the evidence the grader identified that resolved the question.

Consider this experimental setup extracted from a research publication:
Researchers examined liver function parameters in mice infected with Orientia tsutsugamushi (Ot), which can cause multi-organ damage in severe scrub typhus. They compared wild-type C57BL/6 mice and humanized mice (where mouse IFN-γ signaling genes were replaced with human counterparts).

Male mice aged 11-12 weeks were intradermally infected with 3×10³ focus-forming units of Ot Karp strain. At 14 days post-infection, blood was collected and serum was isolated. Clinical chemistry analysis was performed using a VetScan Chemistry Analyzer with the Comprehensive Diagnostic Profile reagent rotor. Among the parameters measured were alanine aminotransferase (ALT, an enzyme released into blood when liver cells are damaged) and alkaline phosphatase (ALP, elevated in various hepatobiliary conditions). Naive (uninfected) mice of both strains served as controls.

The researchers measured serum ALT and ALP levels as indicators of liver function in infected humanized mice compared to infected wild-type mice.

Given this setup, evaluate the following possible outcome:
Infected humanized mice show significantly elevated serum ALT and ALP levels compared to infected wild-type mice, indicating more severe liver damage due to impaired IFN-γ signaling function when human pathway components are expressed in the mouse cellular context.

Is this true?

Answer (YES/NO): NO